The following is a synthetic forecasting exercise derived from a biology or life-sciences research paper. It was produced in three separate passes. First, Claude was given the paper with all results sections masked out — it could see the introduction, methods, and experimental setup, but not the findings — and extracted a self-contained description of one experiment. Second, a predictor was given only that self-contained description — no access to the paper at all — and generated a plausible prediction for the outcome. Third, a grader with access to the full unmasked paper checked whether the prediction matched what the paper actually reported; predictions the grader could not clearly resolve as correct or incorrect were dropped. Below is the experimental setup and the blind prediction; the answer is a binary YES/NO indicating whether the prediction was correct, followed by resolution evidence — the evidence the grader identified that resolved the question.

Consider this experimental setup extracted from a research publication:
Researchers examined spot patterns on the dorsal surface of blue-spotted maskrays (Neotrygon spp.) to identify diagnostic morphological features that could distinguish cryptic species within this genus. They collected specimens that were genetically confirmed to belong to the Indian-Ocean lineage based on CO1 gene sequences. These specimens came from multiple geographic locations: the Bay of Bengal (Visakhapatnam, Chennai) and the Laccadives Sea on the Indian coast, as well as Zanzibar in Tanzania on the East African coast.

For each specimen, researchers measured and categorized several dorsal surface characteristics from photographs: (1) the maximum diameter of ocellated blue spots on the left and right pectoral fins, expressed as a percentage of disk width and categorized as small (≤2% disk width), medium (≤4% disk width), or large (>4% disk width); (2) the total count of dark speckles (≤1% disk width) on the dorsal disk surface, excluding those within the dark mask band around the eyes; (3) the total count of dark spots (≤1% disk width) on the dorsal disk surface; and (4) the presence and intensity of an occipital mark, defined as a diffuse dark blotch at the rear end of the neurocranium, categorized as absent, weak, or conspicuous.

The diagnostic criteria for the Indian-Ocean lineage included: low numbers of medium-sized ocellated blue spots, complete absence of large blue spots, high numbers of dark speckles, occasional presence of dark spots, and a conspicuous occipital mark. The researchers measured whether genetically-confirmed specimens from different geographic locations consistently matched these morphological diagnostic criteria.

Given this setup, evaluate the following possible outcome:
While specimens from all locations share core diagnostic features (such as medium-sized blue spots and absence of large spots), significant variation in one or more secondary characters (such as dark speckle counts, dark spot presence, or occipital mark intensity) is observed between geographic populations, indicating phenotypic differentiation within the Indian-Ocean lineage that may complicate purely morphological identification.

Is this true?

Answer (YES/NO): NO